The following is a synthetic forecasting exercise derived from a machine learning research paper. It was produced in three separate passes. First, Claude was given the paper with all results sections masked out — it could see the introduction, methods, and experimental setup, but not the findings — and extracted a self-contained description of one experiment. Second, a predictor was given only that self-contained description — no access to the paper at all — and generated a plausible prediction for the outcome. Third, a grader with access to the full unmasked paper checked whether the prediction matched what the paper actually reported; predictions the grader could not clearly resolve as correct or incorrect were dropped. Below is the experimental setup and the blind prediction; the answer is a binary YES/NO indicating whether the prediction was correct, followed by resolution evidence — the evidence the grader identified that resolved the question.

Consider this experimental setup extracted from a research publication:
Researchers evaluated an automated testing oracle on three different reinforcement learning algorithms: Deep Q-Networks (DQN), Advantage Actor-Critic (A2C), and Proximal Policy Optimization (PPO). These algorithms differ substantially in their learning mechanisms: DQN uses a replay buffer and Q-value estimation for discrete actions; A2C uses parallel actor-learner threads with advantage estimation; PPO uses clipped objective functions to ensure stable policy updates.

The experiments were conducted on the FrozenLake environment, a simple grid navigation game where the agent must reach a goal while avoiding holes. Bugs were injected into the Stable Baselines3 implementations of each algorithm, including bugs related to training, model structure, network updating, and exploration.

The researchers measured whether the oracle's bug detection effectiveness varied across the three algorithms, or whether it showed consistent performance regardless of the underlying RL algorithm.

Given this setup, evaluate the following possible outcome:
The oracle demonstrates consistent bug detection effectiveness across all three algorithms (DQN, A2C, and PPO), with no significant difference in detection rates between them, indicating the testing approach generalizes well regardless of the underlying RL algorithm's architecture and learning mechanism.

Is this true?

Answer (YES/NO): NO